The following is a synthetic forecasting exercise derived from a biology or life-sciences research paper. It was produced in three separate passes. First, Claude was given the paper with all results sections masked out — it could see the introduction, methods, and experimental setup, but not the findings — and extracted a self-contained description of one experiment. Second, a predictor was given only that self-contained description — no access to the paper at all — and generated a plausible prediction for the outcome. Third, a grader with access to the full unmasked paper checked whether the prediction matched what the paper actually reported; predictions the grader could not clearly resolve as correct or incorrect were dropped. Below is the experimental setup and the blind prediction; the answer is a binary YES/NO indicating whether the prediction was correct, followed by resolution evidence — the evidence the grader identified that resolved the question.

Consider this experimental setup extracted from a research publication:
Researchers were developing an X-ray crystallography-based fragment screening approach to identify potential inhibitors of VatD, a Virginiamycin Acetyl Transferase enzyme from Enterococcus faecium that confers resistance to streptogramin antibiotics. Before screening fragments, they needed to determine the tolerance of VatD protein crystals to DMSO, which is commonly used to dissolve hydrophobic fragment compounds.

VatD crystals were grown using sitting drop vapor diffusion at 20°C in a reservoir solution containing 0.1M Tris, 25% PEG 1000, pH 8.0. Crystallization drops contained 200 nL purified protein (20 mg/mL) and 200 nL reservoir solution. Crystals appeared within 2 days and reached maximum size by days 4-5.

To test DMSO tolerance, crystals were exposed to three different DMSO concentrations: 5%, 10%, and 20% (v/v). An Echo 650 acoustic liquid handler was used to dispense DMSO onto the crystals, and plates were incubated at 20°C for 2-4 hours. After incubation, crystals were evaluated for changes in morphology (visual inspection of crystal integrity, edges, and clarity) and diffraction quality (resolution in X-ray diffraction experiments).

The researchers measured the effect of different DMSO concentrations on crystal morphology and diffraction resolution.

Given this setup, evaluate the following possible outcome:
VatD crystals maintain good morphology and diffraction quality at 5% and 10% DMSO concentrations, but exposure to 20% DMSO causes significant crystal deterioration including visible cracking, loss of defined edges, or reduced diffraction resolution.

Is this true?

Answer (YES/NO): YES